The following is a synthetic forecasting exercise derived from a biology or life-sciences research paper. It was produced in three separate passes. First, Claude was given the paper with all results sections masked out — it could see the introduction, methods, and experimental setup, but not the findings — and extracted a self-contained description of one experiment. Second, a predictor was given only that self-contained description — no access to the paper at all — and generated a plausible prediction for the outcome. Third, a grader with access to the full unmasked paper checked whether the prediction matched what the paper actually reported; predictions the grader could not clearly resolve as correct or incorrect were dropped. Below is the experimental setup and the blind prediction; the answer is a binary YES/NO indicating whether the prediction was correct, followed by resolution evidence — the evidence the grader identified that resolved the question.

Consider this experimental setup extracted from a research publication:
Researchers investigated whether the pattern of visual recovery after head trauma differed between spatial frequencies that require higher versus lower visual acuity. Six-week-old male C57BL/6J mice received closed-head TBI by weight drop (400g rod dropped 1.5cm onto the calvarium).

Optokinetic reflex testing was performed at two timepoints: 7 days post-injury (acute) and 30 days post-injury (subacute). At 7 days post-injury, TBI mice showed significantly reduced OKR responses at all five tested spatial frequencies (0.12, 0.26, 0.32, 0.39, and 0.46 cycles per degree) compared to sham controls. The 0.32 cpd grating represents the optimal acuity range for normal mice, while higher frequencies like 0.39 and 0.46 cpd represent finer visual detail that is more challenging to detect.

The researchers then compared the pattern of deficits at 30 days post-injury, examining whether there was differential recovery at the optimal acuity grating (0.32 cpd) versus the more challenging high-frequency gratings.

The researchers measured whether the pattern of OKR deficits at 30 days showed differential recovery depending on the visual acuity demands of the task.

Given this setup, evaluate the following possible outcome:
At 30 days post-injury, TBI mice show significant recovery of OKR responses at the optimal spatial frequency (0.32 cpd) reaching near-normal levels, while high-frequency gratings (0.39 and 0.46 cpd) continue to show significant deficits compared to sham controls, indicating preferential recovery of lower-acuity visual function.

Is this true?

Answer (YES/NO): NO